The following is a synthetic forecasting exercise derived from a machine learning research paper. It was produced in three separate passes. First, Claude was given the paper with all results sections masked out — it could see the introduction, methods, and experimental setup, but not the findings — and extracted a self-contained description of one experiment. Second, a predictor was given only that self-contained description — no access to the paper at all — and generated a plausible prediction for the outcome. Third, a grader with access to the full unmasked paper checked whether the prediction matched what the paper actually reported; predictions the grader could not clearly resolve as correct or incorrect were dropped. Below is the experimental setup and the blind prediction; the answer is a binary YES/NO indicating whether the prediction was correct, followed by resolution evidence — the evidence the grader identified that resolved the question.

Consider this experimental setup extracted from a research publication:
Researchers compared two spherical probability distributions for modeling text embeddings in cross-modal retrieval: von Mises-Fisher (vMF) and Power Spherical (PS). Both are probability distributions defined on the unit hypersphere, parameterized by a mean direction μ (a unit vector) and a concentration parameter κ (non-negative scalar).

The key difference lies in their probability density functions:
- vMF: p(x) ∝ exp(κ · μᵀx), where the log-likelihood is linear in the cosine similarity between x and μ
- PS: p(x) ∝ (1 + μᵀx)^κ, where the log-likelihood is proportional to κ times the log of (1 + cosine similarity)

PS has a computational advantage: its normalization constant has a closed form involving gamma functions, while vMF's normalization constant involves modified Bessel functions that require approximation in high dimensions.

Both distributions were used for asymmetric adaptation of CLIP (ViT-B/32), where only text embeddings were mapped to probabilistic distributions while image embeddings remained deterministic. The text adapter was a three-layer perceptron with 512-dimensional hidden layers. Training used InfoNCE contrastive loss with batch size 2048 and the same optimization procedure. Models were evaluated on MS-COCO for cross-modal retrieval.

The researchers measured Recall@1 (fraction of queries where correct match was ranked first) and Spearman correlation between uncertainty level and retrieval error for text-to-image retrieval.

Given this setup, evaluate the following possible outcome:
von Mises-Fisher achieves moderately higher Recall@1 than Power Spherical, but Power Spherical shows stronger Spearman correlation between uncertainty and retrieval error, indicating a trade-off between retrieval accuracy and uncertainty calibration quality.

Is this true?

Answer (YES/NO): NO